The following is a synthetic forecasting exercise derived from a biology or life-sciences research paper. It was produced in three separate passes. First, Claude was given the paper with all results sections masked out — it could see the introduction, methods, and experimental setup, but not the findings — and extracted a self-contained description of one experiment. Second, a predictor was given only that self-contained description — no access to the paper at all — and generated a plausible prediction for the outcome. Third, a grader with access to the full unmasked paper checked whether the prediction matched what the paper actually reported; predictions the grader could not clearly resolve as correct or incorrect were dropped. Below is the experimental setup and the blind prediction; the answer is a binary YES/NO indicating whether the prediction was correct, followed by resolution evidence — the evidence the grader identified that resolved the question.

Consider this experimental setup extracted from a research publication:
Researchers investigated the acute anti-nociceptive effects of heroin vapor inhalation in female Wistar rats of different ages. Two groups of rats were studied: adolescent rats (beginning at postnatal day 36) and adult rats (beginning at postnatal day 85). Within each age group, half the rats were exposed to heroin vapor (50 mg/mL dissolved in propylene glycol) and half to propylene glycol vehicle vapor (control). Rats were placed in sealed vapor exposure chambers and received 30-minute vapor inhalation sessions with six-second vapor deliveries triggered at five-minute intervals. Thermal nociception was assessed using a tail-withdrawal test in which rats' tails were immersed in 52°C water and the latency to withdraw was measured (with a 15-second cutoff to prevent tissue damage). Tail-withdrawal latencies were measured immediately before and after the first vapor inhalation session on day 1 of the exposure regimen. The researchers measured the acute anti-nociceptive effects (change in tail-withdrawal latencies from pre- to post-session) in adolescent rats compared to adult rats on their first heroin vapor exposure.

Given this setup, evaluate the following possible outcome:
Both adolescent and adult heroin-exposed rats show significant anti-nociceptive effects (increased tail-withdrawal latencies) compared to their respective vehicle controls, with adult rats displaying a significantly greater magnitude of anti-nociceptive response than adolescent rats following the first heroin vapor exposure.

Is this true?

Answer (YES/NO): NO